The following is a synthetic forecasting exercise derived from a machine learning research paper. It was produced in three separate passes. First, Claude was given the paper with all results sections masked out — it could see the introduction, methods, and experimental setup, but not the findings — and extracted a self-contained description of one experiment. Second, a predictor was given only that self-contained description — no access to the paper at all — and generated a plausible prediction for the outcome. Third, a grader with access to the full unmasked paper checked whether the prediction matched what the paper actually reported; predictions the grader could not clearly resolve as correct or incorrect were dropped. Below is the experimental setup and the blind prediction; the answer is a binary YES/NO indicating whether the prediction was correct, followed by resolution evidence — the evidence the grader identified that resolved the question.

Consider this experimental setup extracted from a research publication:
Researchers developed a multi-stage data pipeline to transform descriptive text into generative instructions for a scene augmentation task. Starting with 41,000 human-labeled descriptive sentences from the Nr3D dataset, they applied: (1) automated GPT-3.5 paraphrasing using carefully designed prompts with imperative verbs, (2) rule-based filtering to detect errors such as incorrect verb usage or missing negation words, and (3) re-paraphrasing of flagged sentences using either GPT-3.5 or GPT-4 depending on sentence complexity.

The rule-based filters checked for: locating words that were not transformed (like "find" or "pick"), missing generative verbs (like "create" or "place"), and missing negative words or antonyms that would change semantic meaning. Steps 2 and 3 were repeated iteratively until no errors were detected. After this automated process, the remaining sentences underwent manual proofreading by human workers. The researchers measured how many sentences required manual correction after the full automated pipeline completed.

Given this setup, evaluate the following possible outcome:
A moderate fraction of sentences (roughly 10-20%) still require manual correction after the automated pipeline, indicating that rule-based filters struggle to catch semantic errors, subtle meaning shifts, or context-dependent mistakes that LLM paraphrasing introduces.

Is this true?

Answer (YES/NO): NO